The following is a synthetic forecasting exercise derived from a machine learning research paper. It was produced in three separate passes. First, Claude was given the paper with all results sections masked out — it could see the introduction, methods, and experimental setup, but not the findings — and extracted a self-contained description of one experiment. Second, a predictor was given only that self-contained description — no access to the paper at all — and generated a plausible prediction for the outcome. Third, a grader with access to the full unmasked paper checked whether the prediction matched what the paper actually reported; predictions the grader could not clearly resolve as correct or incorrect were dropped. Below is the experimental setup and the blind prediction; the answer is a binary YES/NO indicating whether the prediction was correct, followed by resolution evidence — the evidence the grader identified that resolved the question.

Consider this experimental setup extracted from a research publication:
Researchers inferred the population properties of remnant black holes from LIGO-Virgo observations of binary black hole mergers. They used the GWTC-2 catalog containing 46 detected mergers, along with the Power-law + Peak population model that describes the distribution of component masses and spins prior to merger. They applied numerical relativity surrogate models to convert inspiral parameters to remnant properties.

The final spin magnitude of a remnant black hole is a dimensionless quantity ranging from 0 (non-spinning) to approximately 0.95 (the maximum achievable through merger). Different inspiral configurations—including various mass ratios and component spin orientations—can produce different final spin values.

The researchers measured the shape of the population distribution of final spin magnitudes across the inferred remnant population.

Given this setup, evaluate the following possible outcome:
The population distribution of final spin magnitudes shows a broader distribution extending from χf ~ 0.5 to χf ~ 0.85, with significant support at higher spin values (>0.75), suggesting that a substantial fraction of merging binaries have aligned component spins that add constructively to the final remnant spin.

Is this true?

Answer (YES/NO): NO